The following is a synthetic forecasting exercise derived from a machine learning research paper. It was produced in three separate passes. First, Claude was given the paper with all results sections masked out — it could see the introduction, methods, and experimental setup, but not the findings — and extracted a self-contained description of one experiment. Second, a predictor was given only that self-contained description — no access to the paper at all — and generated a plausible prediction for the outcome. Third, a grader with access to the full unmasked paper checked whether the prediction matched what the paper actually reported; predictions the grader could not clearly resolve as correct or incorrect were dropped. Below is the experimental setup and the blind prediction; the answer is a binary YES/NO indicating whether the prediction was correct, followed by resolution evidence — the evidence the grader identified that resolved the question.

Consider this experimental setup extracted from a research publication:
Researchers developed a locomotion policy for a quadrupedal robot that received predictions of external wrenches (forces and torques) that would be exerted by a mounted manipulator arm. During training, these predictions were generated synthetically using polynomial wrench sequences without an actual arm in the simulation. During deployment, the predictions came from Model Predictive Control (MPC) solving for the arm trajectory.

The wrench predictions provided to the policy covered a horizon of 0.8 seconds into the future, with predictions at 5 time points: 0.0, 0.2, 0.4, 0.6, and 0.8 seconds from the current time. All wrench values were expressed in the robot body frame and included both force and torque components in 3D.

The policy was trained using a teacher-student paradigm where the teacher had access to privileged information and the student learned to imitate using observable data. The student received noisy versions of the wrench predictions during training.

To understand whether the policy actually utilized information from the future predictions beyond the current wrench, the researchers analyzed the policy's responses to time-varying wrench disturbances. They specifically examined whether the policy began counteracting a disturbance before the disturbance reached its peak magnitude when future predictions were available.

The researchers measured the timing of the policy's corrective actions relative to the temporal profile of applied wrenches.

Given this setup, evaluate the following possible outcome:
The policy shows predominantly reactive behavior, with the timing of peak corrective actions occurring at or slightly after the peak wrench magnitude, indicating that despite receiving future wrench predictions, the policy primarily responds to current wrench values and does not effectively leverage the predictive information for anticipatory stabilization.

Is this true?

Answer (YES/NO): NO